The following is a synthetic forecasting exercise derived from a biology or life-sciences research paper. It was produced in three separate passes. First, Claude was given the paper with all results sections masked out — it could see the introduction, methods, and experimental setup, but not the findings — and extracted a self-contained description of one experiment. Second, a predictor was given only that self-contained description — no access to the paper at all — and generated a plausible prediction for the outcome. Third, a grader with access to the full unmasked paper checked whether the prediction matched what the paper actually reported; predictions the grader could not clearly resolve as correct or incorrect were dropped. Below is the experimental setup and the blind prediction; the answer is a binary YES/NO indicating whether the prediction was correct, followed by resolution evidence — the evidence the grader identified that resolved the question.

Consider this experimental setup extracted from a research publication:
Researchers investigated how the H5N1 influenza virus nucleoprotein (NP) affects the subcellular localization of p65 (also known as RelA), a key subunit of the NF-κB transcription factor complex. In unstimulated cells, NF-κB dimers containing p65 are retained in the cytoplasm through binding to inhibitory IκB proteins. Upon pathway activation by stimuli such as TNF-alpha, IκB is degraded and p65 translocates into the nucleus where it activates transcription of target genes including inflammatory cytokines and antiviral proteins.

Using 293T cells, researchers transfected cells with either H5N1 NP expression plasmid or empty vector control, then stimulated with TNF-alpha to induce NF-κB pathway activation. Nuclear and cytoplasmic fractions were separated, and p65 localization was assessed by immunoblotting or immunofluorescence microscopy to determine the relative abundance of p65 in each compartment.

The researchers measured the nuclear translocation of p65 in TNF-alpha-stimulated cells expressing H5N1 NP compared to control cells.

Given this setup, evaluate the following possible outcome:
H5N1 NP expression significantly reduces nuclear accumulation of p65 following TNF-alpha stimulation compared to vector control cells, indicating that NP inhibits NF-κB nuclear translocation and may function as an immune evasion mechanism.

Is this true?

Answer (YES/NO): YES